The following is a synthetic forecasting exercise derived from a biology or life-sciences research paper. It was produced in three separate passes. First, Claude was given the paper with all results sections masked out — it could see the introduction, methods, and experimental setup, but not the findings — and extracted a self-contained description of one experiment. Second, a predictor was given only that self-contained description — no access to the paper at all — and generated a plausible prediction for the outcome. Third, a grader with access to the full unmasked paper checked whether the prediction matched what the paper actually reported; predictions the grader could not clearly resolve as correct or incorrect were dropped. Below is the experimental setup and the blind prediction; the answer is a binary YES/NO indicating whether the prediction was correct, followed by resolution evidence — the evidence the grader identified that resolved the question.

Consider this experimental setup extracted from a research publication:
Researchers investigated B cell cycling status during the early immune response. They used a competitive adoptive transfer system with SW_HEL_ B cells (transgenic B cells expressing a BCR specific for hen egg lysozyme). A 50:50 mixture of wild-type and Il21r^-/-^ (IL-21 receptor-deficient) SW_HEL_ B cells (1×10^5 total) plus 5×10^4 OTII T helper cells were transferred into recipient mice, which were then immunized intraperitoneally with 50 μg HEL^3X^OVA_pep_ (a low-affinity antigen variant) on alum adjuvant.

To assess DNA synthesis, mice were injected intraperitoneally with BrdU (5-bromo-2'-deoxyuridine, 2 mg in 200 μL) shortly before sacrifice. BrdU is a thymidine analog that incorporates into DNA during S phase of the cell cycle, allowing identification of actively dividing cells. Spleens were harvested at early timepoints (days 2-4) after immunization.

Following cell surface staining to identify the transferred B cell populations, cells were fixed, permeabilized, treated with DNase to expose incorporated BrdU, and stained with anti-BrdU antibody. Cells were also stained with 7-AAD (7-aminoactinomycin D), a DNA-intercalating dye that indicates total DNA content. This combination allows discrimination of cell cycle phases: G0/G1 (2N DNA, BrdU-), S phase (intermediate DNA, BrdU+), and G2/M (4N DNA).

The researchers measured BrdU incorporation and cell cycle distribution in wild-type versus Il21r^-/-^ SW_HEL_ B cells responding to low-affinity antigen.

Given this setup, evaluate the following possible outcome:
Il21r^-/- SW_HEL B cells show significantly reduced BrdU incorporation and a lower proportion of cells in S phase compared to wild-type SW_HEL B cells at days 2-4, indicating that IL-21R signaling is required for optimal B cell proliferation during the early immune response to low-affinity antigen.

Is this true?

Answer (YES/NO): YES